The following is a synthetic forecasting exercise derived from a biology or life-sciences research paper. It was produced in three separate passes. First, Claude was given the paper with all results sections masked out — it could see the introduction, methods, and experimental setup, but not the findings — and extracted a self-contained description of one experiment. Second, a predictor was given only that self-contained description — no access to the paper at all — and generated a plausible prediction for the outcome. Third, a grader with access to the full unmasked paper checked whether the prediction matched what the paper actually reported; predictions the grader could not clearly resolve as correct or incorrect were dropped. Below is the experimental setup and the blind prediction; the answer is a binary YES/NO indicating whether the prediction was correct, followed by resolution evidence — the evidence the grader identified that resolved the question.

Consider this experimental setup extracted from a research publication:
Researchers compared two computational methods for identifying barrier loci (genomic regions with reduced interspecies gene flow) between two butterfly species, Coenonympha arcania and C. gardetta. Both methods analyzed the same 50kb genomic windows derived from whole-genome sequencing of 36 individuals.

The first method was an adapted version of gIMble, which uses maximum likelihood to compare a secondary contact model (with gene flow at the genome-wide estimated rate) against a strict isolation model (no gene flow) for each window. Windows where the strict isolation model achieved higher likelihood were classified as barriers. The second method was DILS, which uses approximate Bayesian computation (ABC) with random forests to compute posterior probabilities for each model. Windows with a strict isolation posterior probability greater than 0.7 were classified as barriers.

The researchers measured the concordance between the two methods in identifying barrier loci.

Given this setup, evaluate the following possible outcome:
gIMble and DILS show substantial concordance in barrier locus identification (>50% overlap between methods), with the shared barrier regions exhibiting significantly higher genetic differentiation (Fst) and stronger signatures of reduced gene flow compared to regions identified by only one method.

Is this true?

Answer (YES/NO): NO